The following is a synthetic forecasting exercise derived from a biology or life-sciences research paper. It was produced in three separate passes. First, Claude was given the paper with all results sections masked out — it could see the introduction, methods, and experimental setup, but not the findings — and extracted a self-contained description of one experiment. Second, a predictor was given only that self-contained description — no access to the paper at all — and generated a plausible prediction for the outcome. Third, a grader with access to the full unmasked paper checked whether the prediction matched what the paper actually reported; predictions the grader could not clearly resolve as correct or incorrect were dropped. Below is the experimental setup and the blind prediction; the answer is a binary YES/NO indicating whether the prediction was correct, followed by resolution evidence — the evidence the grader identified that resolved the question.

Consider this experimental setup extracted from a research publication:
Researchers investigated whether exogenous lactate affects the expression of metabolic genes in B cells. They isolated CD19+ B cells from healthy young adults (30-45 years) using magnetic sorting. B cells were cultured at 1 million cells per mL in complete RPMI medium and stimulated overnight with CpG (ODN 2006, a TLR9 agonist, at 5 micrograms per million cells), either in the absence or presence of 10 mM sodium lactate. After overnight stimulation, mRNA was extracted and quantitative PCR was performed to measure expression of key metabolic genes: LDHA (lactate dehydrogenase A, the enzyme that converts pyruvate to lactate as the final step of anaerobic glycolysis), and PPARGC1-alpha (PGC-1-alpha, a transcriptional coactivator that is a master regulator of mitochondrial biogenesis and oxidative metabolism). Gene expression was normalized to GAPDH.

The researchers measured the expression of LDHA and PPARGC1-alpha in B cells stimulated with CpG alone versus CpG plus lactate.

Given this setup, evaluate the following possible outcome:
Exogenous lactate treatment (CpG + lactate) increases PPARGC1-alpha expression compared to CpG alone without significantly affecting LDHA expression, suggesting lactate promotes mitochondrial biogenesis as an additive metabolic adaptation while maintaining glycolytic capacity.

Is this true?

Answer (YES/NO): NO